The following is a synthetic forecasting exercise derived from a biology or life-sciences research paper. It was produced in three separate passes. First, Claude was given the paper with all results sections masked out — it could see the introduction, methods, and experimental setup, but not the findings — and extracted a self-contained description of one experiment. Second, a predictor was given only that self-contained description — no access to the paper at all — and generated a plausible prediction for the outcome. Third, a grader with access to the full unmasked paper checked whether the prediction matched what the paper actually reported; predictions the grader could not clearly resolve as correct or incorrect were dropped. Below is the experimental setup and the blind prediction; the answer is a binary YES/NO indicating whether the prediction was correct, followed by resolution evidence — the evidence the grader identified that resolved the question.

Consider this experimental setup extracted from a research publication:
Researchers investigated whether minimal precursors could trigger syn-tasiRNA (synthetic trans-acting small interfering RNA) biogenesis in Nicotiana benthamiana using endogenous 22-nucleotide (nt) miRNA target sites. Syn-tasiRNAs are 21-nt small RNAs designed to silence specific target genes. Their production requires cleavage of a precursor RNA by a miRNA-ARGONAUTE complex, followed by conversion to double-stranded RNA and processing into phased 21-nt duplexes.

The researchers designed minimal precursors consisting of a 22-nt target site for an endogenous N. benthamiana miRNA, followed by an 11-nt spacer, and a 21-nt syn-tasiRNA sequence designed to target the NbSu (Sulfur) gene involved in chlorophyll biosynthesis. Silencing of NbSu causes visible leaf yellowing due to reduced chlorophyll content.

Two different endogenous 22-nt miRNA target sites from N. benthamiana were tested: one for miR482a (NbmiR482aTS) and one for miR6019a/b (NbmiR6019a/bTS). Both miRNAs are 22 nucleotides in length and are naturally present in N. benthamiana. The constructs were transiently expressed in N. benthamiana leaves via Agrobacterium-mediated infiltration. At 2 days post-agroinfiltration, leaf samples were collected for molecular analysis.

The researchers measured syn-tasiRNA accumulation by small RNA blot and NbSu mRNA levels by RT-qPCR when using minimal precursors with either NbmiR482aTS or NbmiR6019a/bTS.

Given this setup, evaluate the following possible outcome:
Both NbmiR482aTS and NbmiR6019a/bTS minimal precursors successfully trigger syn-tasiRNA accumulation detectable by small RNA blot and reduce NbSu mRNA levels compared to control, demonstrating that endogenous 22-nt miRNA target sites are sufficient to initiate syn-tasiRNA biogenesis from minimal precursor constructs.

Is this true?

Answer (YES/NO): YES